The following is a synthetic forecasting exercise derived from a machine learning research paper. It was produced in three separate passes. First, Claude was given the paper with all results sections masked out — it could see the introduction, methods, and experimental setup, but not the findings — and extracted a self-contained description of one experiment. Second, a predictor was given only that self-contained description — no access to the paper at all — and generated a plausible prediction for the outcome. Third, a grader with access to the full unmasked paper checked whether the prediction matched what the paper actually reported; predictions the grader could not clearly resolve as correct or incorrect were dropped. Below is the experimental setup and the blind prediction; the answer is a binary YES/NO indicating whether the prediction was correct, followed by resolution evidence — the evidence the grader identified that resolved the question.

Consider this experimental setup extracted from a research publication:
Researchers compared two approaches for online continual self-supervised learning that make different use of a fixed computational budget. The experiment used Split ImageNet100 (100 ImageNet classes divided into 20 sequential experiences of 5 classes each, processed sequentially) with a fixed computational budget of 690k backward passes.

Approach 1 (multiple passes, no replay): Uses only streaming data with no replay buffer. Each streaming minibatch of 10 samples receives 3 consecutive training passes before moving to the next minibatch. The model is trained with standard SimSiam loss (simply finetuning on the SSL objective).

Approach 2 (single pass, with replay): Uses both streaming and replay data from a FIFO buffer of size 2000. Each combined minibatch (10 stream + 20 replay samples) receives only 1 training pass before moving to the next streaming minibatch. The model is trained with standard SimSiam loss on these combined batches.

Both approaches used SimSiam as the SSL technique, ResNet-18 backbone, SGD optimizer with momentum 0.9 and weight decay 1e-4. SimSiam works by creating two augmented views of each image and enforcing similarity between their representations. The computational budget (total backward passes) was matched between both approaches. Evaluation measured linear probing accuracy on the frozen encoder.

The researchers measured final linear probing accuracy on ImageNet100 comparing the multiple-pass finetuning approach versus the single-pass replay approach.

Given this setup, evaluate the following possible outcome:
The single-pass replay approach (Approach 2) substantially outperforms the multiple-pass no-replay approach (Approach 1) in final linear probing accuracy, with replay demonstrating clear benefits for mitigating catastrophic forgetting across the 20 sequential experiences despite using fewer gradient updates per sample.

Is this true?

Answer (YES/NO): NO